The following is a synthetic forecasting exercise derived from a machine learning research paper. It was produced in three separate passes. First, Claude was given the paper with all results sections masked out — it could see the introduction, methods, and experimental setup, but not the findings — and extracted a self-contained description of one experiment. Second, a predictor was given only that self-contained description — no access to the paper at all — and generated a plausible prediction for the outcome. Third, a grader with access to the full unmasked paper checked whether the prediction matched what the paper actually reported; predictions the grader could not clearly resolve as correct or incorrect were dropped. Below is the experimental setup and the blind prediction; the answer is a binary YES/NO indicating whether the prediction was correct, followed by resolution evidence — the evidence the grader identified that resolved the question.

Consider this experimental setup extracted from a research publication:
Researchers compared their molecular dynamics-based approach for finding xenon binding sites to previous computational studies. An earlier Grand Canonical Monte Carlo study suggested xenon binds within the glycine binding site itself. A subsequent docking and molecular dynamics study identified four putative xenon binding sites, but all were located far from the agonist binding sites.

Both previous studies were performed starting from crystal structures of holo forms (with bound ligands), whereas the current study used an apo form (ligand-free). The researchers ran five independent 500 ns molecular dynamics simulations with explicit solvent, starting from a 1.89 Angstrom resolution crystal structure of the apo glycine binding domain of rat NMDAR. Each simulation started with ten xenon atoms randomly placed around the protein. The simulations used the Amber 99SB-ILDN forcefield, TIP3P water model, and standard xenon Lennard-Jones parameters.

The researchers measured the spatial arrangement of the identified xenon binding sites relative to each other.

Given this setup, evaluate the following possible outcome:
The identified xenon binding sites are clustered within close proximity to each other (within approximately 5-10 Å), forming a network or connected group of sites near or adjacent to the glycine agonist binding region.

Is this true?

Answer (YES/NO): YES